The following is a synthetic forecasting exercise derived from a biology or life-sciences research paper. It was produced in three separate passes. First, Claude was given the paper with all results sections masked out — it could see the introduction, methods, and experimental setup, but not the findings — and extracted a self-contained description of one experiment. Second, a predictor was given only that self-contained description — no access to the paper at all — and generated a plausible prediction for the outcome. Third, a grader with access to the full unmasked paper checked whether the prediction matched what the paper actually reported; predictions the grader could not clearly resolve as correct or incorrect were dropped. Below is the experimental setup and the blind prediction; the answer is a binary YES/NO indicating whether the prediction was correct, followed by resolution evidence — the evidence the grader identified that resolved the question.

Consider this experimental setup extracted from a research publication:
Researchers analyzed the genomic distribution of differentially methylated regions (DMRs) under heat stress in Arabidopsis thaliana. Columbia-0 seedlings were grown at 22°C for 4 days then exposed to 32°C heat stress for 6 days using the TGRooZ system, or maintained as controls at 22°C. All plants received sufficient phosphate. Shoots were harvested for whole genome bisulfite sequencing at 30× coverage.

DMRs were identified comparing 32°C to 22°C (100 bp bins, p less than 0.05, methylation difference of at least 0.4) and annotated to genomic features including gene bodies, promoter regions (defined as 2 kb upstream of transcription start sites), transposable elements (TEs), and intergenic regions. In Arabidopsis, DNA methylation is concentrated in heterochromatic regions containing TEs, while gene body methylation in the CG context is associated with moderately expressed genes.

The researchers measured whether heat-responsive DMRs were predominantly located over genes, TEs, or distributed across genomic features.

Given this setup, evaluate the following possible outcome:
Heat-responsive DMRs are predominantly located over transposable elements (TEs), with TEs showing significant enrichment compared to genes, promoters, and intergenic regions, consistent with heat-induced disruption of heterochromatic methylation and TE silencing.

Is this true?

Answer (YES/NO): NO